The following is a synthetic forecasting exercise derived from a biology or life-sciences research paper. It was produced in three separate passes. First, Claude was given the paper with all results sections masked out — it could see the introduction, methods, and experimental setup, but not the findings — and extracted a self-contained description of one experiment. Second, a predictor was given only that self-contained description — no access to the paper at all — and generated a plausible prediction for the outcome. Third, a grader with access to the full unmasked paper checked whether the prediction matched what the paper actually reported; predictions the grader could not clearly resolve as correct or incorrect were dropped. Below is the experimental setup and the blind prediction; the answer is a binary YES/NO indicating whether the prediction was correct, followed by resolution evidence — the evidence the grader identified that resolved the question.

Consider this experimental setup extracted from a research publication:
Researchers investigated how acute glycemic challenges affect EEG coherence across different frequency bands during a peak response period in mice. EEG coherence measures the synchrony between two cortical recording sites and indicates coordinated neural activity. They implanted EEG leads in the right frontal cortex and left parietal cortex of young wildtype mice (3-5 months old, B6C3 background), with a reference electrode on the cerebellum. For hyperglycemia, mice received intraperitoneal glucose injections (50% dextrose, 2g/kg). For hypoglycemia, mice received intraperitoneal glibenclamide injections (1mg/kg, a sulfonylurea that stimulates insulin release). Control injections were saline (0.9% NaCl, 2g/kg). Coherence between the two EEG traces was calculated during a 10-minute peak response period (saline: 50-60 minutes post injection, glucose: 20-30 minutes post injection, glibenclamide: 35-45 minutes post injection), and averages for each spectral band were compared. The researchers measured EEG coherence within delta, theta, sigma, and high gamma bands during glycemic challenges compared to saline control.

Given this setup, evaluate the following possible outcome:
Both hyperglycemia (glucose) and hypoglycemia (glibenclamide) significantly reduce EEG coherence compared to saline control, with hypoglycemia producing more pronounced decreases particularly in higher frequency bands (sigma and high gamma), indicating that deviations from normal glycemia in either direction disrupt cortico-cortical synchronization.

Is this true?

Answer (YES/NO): NO